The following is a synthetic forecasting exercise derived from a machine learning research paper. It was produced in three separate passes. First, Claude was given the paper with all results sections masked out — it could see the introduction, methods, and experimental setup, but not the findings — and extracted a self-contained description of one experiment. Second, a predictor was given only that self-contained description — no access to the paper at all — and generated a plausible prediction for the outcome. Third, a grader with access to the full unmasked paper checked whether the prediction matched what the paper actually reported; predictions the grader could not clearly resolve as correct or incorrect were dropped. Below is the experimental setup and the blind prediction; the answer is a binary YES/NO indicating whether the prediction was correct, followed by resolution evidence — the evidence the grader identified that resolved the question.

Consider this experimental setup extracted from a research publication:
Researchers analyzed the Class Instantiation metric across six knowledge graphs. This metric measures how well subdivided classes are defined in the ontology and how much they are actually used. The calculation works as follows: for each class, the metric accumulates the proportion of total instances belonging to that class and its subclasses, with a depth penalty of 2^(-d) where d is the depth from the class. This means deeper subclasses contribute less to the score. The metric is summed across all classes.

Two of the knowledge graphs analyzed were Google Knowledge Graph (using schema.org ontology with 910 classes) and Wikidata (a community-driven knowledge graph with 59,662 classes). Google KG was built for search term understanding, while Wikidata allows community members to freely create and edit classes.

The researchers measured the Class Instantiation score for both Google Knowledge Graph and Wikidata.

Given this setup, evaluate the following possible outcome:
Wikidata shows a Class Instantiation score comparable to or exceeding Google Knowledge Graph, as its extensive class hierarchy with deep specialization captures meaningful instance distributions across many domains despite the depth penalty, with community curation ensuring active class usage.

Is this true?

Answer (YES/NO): YES